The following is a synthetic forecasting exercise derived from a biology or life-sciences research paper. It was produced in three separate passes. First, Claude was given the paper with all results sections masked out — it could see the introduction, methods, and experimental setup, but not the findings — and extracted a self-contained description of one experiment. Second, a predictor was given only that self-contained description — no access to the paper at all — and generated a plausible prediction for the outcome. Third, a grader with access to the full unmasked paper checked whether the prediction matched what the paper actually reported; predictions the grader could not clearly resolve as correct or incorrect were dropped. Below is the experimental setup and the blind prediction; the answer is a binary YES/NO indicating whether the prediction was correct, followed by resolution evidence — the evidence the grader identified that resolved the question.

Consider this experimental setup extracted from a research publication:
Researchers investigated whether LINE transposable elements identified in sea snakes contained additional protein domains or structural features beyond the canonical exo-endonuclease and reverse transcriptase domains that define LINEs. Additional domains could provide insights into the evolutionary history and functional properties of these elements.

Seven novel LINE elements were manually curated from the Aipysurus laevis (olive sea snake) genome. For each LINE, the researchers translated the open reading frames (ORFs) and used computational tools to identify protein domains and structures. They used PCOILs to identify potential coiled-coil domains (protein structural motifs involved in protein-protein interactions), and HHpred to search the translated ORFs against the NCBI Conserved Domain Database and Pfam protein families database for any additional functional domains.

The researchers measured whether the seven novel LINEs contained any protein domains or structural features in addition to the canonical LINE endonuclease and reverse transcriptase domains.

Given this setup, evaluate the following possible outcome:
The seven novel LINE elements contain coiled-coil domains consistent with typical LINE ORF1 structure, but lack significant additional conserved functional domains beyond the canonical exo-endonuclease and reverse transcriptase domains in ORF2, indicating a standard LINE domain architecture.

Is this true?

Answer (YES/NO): NO